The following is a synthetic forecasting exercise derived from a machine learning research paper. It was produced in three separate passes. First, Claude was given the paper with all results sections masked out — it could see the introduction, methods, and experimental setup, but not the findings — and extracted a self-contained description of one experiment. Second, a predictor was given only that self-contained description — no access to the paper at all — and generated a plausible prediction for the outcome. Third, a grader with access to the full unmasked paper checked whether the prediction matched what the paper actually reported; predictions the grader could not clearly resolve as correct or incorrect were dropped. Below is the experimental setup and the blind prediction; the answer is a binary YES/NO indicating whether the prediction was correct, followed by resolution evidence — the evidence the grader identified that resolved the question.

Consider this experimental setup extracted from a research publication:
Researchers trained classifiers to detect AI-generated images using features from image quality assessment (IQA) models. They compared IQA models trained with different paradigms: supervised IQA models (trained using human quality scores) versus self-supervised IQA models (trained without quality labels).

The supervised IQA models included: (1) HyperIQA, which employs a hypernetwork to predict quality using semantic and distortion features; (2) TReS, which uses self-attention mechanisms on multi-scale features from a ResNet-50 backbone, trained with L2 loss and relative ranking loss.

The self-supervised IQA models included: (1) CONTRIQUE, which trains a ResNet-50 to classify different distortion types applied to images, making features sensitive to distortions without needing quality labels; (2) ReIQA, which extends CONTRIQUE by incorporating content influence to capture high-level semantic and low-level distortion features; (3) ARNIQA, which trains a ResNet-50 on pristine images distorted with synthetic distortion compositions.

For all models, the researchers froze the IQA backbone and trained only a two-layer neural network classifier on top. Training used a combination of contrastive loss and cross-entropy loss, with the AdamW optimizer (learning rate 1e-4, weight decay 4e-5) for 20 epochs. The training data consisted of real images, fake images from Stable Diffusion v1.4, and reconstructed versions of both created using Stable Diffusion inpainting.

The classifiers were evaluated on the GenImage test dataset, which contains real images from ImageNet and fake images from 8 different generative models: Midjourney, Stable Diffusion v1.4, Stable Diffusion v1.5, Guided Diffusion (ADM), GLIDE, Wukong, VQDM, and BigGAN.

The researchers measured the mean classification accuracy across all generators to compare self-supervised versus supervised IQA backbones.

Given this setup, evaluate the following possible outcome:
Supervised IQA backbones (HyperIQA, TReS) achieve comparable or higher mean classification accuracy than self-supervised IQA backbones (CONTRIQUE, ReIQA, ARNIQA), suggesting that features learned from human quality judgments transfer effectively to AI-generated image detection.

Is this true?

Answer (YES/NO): NO